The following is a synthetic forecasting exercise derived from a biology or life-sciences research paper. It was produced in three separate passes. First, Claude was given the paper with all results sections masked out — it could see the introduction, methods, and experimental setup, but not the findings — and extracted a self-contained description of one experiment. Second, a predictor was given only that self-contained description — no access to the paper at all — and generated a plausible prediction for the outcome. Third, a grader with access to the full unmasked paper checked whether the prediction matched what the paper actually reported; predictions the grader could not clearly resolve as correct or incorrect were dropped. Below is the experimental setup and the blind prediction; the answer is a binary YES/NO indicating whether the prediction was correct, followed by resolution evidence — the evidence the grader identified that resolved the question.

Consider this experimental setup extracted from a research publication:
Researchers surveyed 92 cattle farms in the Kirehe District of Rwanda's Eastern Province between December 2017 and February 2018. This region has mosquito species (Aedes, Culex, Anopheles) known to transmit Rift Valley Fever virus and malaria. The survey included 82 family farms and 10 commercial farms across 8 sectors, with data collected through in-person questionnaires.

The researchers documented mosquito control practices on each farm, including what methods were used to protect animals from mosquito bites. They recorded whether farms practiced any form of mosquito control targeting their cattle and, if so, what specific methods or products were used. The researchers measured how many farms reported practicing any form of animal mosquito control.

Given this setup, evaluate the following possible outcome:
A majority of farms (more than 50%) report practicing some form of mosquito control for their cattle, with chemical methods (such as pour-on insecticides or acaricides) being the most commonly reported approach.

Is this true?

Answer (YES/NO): NO